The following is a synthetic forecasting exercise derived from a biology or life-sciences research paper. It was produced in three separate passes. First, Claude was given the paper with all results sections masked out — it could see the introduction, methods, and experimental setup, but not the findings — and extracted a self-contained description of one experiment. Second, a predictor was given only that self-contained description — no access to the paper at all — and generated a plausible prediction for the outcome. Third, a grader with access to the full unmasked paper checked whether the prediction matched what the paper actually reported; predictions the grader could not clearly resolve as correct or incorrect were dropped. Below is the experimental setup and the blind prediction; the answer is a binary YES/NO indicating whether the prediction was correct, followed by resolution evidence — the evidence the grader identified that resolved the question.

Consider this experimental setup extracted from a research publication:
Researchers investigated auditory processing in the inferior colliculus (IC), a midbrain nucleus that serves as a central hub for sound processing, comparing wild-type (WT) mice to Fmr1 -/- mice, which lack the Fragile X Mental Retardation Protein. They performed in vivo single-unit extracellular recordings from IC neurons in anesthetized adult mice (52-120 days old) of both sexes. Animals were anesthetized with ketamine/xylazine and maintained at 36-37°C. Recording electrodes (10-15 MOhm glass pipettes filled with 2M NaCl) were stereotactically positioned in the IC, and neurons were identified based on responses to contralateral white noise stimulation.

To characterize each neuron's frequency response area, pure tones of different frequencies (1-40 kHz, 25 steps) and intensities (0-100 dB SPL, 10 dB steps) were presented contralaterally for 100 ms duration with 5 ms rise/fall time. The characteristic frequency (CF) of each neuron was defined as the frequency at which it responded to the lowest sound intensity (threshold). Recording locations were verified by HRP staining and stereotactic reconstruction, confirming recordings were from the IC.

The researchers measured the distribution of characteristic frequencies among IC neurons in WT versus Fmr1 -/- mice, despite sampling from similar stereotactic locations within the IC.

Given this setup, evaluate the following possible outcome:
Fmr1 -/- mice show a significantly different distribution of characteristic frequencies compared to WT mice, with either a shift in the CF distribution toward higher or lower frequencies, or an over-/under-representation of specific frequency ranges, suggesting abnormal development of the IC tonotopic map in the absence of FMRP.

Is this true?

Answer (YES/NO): YES